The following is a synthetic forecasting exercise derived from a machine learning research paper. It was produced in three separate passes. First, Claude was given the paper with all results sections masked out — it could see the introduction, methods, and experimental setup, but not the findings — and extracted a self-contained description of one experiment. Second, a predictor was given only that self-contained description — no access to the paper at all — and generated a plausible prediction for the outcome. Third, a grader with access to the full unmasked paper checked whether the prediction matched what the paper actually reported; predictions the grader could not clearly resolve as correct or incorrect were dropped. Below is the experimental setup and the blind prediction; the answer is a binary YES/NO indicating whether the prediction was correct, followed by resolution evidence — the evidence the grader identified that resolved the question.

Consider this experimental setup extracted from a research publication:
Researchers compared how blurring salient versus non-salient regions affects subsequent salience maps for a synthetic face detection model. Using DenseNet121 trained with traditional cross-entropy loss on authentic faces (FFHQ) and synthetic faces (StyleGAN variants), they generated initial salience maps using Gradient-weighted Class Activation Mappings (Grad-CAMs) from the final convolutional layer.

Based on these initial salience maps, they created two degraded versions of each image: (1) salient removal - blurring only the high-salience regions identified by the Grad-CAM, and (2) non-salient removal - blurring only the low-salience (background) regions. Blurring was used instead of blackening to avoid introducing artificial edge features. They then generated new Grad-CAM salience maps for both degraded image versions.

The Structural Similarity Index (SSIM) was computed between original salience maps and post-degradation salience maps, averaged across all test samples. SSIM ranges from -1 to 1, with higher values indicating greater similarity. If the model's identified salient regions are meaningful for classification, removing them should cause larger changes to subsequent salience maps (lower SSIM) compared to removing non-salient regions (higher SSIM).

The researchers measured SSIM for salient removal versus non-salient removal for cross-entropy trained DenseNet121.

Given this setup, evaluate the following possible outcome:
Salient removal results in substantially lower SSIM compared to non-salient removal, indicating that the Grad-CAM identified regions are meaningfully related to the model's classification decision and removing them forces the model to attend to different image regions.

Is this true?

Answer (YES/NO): YES